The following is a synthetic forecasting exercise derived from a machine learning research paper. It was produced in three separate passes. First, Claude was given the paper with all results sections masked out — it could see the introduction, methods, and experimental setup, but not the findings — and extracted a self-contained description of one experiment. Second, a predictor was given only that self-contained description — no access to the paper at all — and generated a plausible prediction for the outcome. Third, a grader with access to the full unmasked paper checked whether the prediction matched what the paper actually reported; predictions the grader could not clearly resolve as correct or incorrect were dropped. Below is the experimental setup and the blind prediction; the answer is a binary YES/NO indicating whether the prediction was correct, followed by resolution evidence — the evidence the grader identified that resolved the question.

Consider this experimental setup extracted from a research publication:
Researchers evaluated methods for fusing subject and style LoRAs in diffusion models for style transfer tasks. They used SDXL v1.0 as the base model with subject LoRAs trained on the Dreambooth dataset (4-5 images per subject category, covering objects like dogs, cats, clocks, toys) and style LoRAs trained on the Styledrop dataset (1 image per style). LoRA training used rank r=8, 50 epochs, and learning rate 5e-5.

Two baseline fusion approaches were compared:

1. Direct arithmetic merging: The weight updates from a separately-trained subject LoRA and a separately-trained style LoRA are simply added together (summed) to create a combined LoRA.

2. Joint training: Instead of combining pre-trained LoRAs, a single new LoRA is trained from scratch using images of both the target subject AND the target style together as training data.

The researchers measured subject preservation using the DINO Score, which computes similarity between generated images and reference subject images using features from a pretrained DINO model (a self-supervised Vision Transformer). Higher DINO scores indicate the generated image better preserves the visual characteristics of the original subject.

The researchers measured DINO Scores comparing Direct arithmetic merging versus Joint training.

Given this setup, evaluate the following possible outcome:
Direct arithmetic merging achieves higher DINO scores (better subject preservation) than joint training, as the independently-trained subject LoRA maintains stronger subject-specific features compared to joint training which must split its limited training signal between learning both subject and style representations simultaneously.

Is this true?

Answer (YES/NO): YES